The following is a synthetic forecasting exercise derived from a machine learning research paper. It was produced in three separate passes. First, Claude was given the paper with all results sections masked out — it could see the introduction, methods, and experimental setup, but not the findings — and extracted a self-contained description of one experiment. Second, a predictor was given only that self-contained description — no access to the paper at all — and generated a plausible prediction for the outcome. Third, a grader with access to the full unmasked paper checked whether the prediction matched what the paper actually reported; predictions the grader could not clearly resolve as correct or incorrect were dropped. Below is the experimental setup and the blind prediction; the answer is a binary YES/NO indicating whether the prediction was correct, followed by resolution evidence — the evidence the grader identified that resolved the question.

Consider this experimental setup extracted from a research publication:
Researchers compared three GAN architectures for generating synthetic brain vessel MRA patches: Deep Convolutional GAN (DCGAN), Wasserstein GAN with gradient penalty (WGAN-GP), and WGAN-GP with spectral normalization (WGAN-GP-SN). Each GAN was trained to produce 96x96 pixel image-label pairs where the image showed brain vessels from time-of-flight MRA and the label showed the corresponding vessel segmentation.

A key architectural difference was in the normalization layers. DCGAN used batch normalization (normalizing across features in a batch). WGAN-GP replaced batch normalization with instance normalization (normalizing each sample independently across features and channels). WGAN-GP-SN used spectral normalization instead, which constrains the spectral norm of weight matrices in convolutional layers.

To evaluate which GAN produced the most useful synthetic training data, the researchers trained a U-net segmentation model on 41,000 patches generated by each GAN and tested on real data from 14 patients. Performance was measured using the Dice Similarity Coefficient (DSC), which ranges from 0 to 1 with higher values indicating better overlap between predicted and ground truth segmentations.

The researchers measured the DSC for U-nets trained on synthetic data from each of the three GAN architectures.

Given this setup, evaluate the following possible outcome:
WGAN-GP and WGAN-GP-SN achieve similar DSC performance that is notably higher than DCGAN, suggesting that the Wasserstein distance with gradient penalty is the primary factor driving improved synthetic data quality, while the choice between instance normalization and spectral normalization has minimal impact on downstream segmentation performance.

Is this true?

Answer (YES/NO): NO